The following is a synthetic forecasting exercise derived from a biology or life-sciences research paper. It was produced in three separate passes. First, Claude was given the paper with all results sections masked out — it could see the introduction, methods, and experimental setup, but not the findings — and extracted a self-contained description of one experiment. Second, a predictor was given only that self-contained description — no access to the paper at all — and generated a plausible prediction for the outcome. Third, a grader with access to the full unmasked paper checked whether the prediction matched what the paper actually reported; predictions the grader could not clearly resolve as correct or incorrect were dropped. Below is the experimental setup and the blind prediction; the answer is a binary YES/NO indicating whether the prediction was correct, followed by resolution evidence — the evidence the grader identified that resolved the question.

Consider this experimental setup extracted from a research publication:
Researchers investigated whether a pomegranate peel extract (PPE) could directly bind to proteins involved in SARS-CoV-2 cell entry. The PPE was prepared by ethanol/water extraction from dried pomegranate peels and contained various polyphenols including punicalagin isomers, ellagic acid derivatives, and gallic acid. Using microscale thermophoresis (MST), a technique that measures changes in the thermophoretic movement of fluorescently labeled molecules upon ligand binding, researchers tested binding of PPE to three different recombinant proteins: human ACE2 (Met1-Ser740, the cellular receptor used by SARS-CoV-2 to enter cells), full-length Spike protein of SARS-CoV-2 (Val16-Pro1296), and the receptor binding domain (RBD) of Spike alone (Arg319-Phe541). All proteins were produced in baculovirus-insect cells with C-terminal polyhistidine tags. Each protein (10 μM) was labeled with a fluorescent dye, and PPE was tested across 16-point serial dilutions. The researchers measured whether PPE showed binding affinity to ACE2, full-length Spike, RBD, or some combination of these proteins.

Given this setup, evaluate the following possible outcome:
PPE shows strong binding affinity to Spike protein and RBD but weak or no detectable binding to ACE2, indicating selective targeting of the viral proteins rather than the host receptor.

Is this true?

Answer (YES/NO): NO